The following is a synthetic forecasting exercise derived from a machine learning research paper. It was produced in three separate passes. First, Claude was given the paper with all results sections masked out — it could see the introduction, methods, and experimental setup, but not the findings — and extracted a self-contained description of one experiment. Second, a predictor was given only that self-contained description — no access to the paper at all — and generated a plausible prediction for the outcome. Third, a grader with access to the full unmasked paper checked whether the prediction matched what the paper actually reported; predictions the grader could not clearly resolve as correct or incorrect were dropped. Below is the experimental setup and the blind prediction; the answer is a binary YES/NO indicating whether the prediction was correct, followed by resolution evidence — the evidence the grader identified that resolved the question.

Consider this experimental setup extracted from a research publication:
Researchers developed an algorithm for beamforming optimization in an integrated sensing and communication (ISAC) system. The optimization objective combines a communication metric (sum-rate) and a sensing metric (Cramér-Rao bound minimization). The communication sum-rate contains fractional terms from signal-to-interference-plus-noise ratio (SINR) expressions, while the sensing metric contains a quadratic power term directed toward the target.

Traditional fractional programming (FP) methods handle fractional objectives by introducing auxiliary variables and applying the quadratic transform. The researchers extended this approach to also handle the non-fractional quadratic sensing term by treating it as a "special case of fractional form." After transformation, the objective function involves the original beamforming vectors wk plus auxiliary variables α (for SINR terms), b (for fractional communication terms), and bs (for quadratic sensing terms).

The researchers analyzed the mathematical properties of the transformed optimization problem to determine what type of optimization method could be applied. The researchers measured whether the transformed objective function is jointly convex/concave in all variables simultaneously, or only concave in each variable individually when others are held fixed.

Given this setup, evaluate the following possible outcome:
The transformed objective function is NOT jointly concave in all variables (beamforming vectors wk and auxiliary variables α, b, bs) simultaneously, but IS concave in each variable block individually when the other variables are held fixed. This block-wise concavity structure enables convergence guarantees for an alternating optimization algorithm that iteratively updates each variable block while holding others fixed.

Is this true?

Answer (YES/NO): YES